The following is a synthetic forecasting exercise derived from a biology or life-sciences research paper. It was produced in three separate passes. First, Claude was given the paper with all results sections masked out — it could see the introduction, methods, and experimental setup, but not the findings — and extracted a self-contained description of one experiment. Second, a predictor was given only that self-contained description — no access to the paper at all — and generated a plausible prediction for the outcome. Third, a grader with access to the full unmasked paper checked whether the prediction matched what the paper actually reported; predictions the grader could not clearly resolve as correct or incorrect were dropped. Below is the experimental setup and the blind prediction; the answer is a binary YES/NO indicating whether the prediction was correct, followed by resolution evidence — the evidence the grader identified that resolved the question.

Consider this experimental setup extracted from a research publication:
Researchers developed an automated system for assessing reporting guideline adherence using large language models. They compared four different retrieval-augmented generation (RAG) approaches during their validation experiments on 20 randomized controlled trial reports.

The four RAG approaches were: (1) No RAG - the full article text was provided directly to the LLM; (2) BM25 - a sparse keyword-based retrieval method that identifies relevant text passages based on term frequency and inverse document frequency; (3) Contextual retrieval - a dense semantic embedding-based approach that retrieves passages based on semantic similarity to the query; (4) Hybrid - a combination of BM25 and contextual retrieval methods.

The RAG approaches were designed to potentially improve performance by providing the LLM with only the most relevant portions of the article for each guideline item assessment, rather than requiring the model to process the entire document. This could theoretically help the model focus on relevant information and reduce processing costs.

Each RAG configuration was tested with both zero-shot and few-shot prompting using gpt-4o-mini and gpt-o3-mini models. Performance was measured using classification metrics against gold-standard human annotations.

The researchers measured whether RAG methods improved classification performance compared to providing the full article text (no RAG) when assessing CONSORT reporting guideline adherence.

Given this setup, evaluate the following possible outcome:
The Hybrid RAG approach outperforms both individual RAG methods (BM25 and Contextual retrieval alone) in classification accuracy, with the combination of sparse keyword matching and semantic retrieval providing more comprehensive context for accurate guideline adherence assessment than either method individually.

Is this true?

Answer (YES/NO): NO